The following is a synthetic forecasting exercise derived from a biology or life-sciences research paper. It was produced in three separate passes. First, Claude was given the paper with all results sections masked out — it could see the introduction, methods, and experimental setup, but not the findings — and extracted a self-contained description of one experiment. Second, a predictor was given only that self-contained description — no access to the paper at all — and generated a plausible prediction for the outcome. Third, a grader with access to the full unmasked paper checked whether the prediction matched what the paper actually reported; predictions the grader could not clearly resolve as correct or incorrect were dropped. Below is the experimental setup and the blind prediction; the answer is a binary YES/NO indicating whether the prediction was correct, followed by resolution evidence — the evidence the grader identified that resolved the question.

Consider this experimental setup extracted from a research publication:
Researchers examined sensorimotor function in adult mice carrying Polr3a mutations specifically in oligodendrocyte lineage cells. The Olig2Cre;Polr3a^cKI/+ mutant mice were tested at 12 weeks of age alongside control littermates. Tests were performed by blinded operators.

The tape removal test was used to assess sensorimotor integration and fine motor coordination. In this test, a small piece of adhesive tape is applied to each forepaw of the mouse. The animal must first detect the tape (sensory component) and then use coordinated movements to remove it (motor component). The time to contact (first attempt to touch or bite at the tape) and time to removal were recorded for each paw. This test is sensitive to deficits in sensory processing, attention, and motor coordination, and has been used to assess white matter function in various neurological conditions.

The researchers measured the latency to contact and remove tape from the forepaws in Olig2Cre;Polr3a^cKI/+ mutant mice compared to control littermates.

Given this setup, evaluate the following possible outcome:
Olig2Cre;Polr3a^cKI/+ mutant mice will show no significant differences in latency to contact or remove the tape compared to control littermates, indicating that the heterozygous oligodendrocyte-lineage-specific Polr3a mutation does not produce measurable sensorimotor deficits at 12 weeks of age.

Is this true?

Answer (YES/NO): NO